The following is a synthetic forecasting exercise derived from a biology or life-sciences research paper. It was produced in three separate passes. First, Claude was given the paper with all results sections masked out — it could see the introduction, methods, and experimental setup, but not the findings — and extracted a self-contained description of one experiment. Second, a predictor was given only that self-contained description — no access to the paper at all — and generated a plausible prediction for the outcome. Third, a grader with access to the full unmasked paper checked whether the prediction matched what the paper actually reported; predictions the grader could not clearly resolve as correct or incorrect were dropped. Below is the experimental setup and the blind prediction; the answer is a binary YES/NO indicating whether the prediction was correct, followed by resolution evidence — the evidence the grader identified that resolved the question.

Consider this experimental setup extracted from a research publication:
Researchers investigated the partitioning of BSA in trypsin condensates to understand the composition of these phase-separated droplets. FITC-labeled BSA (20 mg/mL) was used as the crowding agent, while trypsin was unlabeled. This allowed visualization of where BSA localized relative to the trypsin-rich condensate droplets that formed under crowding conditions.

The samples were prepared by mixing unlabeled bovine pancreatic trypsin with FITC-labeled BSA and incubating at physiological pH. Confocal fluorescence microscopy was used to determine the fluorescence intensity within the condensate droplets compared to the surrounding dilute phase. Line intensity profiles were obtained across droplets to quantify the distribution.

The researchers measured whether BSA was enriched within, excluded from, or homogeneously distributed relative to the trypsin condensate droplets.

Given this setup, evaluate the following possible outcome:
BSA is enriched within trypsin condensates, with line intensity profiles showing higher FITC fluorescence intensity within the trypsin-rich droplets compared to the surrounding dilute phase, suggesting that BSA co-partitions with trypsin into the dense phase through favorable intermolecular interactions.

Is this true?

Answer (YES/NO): NO